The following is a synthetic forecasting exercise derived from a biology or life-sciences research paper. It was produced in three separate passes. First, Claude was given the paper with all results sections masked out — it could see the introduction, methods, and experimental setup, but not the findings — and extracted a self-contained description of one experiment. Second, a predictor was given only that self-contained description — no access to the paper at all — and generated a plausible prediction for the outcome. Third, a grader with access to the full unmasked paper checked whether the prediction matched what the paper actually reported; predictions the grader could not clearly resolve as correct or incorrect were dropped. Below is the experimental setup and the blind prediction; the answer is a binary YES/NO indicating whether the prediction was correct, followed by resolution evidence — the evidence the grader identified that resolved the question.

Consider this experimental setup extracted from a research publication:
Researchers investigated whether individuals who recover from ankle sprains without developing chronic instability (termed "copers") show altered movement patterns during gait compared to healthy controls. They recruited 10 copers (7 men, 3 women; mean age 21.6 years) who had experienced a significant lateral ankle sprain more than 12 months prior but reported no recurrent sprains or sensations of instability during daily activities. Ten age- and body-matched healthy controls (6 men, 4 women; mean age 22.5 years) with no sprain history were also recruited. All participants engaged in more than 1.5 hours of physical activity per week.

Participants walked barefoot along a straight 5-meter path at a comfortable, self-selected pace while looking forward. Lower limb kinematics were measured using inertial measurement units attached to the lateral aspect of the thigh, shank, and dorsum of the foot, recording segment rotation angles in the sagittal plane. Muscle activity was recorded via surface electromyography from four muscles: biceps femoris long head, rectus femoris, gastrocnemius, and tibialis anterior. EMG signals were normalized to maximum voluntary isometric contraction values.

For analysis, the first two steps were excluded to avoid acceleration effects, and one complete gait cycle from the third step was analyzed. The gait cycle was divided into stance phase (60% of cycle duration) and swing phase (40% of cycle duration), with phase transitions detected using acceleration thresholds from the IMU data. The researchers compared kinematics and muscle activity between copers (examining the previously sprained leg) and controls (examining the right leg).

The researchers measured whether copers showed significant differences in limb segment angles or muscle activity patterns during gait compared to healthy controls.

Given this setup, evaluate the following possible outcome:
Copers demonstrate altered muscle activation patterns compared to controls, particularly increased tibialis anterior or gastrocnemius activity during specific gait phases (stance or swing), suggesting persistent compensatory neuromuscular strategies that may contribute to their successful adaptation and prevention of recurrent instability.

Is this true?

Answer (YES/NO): NO